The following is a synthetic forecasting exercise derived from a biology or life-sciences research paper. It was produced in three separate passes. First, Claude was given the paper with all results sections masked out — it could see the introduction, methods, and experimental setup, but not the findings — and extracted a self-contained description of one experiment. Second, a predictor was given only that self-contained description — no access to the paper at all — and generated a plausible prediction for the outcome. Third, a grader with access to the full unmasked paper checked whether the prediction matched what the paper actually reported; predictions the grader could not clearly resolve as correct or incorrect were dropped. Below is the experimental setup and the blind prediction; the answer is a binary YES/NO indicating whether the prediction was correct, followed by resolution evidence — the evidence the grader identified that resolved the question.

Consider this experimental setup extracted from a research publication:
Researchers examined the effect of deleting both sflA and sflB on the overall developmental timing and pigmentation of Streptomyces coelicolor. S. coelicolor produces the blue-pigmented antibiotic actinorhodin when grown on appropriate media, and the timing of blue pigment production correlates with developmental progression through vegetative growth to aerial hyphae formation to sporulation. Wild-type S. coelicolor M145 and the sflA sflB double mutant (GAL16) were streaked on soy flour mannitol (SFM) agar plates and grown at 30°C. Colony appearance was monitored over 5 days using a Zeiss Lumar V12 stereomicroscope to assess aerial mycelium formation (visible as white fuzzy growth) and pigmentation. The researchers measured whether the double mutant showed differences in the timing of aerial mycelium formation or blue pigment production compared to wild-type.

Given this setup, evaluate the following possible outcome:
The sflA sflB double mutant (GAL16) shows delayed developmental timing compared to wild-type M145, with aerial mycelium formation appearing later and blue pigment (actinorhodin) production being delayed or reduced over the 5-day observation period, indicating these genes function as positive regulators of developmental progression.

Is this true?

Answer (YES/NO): NO